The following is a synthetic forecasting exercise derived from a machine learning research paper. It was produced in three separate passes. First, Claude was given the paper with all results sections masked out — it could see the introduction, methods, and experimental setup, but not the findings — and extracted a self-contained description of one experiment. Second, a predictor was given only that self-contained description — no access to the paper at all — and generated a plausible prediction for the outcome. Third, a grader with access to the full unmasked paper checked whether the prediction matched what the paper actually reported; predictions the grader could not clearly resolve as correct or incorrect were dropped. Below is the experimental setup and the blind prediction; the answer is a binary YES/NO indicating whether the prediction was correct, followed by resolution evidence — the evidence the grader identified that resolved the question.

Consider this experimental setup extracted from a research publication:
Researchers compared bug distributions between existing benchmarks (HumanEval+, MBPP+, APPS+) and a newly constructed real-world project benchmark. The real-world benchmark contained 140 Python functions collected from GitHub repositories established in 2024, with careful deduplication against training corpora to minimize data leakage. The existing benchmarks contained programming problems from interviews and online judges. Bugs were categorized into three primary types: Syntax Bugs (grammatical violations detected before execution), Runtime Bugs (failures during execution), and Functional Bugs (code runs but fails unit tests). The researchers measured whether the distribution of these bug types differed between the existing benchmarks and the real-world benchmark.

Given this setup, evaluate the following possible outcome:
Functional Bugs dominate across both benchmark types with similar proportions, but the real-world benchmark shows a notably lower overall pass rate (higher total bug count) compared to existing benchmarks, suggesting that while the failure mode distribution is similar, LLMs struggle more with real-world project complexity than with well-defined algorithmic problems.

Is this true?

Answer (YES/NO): NO